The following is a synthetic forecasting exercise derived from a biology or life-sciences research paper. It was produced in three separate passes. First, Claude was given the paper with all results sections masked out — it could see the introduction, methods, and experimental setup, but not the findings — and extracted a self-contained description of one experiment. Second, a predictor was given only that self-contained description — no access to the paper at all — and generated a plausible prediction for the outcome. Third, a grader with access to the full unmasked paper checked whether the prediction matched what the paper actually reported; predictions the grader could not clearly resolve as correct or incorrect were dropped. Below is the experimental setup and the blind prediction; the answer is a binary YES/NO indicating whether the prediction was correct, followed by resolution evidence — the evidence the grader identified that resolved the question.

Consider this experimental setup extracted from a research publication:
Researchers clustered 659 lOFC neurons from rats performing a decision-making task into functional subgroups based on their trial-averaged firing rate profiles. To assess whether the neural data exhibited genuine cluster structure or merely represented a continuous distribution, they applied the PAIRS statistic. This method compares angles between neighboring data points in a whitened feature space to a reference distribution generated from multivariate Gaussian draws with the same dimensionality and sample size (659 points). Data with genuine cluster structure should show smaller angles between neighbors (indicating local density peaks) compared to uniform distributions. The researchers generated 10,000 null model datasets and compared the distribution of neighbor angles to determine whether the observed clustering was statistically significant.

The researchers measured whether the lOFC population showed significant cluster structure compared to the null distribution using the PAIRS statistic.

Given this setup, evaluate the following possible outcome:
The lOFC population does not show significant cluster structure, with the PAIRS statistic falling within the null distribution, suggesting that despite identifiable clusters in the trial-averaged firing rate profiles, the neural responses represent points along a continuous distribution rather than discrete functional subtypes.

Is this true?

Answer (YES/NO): NO